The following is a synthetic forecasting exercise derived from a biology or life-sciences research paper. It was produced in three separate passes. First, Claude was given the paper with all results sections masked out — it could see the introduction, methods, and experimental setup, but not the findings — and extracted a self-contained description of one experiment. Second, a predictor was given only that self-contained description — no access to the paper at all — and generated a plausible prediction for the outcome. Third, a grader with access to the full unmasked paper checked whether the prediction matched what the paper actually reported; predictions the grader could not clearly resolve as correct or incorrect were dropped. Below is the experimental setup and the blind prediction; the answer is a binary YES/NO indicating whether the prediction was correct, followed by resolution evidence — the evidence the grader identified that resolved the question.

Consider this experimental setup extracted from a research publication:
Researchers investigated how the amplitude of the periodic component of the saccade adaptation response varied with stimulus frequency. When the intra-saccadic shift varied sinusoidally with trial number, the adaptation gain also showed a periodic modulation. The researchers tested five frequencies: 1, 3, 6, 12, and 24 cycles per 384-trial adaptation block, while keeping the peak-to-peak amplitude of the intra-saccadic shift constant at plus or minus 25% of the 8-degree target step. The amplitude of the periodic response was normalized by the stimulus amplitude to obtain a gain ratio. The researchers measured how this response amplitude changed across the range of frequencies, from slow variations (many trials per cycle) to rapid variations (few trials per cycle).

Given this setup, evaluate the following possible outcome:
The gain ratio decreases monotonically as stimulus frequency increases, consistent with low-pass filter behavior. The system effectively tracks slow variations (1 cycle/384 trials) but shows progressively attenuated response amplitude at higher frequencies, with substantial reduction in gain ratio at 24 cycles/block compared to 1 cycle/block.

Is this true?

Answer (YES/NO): YES